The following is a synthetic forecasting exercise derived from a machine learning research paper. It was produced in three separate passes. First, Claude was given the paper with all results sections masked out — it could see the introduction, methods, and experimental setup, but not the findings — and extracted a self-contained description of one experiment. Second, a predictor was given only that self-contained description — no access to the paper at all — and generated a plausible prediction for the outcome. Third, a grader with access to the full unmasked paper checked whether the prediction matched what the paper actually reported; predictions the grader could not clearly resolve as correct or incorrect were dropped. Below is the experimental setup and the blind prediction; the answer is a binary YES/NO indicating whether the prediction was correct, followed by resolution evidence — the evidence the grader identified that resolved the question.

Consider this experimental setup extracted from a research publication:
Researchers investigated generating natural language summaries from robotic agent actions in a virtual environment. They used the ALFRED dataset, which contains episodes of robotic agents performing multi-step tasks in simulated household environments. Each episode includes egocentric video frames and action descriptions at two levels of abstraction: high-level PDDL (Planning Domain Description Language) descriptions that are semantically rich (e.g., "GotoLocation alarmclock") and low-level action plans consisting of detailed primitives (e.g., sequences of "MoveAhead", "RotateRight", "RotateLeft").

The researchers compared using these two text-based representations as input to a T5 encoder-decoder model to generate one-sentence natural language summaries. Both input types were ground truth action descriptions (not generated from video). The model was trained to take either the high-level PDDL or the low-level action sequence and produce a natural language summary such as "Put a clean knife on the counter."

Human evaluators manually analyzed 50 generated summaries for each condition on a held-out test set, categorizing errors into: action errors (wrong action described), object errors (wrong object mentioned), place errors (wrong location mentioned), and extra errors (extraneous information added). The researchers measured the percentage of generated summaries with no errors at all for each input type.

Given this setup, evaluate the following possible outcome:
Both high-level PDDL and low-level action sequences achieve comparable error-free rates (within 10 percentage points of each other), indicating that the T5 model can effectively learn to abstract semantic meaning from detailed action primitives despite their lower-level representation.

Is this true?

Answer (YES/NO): YES